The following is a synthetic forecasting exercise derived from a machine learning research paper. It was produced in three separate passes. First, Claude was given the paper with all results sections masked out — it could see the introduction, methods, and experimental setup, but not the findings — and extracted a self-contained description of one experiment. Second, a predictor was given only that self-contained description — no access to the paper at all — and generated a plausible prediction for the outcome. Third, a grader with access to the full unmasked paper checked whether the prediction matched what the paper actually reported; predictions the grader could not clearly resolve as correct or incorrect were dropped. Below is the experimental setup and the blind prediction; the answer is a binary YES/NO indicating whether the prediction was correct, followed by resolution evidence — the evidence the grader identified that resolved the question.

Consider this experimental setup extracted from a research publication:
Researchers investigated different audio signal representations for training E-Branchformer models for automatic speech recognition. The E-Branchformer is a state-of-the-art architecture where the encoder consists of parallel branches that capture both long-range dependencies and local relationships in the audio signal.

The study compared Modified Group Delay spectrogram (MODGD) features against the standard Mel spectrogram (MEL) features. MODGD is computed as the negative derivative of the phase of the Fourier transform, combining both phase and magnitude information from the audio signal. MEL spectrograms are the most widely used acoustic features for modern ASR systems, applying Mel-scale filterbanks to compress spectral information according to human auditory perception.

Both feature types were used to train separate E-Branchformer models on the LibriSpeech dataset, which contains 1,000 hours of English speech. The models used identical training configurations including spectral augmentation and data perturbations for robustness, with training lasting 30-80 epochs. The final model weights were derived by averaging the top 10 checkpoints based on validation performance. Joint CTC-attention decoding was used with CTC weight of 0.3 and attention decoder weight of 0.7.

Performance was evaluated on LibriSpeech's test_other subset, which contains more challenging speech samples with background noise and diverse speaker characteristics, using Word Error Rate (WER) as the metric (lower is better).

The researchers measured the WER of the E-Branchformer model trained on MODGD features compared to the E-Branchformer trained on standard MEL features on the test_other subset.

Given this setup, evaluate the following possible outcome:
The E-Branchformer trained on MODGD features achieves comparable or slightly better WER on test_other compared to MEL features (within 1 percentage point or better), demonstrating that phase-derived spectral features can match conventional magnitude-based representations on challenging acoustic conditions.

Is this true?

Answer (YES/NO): YES